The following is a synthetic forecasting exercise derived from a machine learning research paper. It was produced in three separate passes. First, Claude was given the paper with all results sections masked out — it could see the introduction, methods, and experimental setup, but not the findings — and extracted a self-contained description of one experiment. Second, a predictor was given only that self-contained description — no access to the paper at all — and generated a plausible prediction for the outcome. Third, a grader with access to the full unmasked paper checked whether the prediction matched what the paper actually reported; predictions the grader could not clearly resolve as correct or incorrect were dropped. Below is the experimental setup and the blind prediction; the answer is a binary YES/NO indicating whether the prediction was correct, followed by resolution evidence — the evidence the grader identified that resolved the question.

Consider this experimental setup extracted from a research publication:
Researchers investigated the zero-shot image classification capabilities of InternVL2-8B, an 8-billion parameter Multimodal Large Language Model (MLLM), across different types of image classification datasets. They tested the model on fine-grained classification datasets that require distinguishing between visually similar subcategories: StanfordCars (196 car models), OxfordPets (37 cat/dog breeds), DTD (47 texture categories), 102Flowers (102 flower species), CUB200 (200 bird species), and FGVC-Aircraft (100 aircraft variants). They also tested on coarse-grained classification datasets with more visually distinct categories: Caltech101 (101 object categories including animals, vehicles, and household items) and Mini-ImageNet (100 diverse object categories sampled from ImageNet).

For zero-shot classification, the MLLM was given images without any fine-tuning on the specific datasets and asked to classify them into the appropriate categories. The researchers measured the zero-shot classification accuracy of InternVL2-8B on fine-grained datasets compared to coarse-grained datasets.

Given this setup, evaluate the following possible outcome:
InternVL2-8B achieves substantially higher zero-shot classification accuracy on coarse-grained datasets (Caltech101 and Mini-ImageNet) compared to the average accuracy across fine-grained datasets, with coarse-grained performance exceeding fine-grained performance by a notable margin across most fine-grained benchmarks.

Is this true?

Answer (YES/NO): YES